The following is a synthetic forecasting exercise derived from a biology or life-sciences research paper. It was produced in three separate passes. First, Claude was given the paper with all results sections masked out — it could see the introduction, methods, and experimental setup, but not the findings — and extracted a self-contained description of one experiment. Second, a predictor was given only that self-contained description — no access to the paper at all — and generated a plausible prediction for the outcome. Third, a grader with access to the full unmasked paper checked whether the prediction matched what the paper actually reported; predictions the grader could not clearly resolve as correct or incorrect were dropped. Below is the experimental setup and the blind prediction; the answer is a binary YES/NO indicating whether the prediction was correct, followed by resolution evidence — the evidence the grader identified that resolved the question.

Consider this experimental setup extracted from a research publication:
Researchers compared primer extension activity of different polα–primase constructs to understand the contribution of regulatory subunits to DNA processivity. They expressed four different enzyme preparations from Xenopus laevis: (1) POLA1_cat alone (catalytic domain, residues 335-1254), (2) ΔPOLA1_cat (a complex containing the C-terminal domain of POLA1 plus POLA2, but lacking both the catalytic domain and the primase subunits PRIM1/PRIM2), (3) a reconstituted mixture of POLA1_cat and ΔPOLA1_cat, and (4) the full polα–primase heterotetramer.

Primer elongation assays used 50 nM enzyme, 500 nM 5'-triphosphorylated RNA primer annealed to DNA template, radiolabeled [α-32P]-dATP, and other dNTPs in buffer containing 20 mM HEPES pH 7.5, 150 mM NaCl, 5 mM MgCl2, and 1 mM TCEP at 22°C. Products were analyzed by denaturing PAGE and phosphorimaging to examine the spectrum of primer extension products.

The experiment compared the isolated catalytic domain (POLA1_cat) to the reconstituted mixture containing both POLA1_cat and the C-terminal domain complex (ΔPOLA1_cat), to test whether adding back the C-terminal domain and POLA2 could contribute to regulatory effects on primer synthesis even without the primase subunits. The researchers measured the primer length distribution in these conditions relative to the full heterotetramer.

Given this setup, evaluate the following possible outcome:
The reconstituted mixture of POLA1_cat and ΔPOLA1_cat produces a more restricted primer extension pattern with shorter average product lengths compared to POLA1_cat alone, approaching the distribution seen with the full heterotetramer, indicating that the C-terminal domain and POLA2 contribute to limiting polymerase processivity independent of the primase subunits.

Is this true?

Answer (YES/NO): NO